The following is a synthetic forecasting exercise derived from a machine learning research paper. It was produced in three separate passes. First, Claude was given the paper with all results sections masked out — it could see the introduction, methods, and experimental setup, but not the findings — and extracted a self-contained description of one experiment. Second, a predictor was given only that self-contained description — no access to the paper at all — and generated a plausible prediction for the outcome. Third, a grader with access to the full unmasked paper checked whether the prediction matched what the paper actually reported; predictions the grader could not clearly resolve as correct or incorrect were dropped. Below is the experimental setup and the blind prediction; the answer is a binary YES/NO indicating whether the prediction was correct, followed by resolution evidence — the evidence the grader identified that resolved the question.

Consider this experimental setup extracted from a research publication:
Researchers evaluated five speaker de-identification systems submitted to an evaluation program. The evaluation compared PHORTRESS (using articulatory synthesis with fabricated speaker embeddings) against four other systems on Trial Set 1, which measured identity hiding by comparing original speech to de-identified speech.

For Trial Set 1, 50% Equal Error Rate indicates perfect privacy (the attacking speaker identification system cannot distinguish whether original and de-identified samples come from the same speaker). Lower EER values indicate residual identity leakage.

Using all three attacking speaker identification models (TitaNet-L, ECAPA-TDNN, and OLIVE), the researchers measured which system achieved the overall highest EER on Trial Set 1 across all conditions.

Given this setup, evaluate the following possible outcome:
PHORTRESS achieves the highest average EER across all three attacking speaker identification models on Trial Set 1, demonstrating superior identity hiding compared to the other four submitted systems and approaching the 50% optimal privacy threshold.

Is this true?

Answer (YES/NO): YES